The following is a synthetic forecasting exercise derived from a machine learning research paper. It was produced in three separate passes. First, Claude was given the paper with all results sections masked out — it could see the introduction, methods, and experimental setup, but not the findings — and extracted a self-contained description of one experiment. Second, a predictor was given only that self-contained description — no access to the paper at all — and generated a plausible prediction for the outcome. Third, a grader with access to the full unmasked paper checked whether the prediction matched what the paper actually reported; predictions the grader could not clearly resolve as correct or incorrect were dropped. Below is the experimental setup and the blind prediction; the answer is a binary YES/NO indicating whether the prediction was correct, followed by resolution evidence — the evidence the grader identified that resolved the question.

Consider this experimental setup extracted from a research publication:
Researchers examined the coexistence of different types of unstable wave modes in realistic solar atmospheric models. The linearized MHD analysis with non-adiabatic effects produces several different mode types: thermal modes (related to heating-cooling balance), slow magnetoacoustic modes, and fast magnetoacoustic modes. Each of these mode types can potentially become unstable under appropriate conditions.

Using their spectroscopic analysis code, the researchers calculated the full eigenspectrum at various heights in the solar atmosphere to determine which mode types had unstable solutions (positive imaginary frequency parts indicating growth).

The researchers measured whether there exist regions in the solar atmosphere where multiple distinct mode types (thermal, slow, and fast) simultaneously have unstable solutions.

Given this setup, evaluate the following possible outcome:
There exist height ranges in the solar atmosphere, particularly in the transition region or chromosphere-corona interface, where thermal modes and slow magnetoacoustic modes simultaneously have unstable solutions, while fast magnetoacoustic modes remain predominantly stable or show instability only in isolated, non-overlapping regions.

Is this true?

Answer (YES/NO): NO